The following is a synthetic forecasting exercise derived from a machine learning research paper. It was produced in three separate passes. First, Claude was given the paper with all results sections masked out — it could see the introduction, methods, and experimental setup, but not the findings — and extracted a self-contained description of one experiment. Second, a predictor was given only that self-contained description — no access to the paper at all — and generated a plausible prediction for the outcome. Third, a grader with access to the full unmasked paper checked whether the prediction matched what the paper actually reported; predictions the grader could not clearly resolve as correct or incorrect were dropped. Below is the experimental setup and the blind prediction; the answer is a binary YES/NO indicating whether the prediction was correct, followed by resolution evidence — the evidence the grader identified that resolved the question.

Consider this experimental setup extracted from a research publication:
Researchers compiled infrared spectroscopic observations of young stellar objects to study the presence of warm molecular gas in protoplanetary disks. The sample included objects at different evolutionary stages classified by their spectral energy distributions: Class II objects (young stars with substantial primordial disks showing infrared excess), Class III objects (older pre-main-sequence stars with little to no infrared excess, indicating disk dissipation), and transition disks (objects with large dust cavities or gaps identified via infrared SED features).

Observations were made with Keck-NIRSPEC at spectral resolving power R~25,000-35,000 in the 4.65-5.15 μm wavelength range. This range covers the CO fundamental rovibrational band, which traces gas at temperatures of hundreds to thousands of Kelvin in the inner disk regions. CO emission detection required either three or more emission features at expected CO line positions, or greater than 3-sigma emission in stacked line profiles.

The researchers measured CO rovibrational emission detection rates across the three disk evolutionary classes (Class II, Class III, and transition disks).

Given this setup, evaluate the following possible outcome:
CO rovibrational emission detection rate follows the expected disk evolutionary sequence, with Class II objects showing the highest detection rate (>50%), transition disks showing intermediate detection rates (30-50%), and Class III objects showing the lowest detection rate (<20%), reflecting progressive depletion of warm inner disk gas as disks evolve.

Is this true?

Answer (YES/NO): NO